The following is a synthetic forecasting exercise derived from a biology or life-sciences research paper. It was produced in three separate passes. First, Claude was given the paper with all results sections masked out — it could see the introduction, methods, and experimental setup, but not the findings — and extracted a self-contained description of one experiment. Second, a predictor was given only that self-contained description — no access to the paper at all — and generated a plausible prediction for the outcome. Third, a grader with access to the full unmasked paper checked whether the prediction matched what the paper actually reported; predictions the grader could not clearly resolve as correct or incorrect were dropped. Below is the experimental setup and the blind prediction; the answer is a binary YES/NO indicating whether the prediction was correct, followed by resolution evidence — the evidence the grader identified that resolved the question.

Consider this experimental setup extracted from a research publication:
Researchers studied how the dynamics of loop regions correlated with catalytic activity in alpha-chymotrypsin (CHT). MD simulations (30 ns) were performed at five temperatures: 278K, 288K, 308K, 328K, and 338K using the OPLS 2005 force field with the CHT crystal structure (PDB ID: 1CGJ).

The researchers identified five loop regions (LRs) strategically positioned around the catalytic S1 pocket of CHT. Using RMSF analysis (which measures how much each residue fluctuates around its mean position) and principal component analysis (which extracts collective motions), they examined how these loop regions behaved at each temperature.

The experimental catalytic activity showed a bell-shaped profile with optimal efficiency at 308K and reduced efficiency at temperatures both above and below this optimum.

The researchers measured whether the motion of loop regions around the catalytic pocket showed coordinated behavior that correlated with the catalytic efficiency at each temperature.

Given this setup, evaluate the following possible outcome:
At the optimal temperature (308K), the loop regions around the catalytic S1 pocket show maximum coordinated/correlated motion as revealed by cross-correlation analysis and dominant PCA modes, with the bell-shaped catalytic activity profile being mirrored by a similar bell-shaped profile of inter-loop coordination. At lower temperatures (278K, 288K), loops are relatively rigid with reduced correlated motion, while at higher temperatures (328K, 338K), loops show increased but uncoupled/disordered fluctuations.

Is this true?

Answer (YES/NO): YES